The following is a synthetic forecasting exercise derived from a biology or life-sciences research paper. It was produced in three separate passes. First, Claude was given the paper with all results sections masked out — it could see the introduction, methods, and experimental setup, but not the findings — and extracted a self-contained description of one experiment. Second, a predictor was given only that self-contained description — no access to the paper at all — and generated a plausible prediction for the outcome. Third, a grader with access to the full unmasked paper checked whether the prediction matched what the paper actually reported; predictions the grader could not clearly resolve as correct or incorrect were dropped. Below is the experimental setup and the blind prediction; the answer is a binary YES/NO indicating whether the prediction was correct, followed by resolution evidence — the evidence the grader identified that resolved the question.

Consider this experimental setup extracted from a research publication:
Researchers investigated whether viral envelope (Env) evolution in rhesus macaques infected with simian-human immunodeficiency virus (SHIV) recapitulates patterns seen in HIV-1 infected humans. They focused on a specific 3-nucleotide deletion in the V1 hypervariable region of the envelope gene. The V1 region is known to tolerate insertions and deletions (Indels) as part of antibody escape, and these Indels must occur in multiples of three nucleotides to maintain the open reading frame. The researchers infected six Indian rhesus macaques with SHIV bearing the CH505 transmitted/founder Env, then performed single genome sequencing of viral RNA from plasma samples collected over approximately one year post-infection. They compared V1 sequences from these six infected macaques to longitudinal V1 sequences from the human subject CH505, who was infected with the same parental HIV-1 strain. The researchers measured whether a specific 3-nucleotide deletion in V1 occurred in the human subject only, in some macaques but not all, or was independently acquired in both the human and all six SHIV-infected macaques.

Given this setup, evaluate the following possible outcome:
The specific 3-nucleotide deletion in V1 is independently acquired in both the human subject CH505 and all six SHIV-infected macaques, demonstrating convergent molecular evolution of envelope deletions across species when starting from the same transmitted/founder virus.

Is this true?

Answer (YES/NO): YES